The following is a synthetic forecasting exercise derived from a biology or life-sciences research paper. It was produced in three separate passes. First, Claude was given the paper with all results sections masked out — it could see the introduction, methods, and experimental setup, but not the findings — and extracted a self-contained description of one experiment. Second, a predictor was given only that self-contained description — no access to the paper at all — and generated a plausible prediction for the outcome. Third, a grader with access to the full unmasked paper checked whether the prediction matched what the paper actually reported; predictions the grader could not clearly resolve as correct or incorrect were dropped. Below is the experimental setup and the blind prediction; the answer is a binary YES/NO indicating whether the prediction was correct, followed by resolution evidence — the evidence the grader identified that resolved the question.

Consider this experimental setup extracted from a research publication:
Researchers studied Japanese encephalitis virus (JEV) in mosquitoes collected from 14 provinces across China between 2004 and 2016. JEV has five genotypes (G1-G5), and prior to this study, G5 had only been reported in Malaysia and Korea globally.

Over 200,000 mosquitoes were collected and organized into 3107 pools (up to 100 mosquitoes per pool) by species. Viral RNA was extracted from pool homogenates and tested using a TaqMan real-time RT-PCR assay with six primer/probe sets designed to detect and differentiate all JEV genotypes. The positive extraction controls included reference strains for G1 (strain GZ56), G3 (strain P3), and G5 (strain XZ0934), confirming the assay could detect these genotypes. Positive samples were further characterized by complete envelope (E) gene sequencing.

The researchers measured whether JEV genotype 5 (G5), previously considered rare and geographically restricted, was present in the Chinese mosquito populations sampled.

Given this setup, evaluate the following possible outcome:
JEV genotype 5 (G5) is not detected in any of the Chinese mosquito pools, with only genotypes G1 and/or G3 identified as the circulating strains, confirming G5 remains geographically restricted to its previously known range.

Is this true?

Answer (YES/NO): NO